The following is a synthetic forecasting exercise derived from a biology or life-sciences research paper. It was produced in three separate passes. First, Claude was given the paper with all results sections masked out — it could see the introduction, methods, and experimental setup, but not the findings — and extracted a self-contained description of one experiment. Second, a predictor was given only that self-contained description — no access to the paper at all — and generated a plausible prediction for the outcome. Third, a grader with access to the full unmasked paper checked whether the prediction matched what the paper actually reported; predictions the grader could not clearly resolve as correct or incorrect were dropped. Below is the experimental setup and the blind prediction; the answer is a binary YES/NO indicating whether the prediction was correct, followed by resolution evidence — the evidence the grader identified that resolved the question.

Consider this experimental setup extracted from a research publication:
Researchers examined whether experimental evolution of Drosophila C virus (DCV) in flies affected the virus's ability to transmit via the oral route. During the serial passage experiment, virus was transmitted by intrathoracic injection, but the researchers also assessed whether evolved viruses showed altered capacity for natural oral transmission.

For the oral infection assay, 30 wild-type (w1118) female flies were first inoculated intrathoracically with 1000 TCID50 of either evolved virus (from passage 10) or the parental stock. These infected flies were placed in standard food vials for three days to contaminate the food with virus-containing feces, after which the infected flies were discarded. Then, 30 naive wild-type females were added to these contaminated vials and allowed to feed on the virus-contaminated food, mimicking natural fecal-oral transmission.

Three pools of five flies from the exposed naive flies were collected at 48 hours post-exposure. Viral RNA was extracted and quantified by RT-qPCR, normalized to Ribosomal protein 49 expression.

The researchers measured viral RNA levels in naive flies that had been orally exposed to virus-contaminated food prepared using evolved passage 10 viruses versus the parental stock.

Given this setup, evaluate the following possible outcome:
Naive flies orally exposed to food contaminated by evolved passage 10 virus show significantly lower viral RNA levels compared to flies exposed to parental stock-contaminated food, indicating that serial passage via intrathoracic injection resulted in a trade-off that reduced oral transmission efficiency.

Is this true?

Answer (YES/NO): NO